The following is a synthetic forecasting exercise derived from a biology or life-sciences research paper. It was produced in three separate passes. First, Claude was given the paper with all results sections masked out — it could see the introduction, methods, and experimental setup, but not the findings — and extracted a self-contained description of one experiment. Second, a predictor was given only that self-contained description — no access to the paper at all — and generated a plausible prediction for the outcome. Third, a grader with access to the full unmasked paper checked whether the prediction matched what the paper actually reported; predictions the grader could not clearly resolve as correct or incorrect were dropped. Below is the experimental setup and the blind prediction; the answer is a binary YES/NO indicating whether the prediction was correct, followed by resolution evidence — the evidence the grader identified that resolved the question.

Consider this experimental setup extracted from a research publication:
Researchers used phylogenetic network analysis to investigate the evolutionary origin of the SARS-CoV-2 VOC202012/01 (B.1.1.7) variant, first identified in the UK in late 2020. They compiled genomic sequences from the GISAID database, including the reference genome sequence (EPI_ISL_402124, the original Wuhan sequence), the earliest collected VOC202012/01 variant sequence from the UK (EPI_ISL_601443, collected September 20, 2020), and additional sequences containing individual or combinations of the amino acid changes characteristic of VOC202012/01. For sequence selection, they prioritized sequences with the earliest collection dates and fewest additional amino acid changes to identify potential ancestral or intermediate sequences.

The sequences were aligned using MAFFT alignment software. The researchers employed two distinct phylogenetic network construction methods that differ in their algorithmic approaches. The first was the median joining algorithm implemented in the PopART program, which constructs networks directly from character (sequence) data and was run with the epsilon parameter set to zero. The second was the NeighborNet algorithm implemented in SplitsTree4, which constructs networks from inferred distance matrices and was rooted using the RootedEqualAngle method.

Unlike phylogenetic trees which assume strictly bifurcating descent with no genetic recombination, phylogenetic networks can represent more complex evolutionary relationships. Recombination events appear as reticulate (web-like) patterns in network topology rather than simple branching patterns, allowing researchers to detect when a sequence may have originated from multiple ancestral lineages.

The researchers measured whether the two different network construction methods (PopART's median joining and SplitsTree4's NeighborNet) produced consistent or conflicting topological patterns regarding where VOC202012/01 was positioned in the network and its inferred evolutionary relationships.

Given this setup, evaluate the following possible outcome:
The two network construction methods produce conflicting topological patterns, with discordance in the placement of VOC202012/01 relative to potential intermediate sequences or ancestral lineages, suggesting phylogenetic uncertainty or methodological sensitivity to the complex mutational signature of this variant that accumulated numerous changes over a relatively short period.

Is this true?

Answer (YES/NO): NO